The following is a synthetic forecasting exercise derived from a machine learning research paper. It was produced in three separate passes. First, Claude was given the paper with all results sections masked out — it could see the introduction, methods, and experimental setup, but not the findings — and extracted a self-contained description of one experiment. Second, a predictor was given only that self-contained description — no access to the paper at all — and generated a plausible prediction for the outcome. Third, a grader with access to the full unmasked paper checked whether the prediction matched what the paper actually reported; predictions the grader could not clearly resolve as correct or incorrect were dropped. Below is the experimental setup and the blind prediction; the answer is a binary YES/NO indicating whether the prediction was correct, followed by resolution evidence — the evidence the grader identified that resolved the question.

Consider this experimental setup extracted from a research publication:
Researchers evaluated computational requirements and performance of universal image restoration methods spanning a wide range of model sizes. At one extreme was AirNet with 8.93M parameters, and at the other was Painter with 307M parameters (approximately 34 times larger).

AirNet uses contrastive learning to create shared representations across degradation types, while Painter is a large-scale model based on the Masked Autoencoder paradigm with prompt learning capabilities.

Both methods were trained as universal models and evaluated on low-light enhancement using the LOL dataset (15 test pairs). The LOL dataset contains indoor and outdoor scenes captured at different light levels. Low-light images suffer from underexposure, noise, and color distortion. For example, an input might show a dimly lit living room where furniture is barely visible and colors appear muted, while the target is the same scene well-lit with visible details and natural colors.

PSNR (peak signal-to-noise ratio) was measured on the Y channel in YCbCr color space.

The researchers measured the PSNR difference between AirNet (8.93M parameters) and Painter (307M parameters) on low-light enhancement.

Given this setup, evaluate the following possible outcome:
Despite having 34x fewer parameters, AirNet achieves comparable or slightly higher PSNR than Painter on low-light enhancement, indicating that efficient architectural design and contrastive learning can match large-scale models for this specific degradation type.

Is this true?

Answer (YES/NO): NO